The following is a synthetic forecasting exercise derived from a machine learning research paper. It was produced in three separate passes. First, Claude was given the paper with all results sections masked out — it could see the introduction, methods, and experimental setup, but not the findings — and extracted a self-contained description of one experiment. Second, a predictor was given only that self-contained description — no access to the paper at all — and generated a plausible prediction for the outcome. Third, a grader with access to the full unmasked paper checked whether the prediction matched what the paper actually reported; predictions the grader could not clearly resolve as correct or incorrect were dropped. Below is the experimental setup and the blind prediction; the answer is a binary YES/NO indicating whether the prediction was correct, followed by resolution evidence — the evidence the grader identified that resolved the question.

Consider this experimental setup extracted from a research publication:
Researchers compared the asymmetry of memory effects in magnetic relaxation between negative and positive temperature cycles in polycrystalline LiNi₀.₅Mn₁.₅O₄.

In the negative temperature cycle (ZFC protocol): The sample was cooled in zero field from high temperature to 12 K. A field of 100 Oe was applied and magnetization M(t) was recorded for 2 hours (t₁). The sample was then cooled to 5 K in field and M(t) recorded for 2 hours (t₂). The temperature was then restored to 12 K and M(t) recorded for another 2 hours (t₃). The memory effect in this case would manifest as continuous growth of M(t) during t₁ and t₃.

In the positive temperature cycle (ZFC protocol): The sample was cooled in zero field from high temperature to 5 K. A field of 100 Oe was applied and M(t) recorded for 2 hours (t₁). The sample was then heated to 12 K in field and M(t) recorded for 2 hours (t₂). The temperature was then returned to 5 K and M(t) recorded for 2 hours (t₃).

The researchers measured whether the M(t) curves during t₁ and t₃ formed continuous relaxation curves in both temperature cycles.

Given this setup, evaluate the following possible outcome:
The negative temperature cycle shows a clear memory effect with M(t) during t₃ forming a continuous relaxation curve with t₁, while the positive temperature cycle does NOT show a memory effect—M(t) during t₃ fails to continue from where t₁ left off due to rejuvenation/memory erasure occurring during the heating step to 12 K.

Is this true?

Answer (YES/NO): YES